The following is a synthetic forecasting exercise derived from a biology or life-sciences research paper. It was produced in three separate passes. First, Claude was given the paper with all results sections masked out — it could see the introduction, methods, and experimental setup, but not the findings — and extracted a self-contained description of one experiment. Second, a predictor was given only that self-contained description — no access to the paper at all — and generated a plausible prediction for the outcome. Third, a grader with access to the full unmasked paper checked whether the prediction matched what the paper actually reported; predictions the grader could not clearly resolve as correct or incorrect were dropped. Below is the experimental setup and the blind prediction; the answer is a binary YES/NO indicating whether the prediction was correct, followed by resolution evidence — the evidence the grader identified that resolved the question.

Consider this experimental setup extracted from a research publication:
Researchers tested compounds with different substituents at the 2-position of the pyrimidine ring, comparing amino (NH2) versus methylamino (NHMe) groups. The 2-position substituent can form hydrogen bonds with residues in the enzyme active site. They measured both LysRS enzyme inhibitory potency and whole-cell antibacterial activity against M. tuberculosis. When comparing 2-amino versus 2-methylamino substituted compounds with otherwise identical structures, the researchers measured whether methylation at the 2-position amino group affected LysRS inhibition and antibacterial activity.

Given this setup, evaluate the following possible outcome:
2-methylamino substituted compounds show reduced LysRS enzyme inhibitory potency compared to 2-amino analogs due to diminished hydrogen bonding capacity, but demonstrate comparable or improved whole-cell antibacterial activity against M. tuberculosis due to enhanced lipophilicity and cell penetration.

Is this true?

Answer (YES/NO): NO